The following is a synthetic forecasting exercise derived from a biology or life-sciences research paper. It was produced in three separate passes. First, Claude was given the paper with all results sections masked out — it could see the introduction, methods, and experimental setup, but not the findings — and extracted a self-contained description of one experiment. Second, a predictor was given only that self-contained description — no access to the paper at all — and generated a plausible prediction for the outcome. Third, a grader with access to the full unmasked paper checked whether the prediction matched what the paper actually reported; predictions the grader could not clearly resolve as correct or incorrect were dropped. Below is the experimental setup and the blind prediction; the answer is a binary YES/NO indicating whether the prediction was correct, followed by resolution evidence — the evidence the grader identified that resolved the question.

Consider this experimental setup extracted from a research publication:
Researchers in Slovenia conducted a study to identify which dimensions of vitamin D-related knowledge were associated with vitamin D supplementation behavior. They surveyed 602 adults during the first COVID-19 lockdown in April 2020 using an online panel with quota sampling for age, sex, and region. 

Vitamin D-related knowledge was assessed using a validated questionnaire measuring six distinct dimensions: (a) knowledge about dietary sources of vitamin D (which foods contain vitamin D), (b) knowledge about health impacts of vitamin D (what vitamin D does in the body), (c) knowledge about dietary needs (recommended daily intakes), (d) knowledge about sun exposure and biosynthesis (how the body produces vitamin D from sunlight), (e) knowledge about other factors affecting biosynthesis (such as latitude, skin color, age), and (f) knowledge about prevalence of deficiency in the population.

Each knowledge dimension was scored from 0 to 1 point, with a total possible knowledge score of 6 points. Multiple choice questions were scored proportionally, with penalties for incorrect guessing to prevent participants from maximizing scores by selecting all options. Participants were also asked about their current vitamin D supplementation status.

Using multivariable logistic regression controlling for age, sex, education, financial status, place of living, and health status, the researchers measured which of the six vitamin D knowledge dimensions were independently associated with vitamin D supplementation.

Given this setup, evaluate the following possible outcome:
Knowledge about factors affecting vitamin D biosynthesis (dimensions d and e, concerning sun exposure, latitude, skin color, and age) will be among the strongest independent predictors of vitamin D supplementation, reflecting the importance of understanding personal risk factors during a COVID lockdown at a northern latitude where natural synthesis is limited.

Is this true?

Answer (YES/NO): NO